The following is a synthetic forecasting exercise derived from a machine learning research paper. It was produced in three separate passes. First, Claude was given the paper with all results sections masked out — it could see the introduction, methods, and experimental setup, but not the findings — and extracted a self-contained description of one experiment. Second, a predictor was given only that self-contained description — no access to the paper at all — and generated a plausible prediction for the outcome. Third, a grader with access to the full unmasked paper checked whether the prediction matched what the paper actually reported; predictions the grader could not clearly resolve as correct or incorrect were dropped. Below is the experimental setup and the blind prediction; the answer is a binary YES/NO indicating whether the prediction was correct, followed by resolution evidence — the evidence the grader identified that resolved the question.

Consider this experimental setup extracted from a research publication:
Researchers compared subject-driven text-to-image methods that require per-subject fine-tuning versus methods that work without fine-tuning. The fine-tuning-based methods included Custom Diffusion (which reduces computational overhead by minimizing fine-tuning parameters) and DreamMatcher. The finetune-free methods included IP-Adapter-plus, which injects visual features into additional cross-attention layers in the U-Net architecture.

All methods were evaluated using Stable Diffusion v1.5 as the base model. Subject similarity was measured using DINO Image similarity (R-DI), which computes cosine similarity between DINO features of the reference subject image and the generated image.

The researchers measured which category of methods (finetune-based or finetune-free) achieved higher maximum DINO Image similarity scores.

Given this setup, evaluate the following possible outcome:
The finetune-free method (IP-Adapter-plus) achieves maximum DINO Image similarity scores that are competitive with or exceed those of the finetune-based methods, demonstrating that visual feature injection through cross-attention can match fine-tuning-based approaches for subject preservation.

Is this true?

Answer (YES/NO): YES